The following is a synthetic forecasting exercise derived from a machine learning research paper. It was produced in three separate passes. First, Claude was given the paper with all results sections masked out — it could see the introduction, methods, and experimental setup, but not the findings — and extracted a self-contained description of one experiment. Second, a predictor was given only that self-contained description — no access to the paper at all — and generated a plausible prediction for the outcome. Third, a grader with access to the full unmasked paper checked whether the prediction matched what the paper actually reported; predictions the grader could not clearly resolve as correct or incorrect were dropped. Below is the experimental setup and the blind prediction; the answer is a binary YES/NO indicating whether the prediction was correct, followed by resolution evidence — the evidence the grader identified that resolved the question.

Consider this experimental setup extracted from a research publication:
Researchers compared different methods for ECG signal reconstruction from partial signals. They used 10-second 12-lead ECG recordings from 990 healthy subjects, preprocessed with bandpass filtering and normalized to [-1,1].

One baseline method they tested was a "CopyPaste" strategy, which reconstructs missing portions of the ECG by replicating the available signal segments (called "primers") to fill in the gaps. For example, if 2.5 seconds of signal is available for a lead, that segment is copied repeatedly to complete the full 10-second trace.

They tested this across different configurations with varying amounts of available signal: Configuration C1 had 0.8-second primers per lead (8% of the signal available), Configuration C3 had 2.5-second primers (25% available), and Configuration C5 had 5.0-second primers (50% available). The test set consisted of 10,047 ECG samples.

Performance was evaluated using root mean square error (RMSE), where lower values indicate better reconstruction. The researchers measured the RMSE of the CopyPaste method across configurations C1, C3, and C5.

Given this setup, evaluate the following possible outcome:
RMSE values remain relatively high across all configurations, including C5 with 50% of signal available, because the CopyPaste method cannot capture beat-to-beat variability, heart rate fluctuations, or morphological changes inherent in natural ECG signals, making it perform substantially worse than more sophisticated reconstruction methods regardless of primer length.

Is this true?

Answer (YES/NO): NO